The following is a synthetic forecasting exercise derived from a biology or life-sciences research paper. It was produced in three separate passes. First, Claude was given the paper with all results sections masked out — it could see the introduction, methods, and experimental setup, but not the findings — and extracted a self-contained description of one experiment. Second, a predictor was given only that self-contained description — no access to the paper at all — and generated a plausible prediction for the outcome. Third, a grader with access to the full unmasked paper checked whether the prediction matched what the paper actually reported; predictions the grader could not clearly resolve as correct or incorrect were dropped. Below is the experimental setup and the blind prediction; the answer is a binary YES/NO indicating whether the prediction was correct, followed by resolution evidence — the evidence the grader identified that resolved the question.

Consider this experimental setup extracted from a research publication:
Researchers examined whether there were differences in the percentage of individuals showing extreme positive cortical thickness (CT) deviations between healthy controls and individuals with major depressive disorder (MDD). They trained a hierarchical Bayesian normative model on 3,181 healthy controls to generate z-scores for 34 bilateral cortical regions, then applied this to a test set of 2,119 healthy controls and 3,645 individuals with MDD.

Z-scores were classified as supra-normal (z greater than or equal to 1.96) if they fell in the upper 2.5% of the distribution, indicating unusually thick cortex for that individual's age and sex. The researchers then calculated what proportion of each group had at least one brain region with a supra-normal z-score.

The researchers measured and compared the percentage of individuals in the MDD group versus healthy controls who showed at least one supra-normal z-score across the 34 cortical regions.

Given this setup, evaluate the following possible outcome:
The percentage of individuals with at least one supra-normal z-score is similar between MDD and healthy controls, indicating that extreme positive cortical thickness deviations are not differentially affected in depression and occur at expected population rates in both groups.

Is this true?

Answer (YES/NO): NO